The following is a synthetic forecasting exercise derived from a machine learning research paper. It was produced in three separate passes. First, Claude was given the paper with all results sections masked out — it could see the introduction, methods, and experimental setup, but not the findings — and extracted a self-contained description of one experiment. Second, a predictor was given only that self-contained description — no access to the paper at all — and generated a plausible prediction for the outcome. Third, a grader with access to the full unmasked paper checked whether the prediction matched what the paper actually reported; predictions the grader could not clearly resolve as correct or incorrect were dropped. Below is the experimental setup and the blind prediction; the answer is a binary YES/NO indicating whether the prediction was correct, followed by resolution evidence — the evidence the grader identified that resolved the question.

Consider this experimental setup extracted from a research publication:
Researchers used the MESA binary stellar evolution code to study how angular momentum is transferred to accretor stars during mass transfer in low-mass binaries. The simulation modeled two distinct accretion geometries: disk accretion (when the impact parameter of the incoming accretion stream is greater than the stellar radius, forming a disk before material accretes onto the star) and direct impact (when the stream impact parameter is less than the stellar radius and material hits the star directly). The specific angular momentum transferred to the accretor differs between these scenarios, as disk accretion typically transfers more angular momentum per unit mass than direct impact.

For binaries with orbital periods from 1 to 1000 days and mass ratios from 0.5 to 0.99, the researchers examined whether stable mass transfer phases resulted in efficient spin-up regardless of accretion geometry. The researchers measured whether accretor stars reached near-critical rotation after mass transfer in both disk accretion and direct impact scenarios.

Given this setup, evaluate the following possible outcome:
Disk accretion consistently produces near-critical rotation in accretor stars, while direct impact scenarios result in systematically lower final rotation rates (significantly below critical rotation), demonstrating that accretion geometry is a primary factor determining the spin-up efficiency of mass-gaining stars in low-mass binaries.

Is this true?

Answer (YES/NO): NO